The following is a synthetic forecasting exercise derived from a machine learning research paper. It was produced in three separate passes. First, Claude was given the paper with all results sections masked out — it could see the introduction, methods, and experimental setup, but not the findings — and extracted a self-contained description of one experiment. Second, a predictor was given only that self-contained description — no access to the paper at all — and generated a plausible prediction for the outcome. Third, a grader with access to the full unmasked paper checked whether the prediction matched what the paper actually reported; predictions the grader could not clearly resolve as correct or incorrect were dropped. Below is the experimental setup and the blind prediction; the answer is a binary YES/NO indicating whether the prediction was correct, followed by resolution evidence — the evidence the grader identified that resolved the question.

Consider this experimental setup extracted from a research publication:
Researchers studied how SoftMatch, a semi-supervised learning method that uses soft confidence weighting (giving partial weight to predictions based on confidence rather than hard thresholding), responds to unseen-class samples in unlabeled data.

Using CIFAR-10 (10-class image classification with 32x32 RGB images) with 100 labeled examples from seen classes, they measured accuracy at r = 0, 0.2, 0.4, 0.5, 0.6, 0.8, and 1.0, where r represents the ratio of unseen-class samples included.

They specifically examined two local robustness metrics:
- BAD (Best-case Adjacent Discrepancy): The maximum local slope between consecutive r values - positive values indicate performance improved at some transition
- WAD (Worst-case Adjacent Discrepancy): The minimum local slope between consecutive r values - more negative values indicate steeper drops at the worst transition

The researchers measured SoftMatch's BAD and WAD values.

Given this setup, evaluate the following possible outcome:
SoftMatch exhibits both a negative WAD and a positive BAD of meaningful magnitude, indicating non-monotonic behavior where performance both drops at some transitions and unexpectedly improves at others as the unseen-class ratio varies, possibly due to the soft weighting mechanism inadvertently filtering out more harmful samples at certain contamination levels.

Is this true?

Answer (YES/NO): YES